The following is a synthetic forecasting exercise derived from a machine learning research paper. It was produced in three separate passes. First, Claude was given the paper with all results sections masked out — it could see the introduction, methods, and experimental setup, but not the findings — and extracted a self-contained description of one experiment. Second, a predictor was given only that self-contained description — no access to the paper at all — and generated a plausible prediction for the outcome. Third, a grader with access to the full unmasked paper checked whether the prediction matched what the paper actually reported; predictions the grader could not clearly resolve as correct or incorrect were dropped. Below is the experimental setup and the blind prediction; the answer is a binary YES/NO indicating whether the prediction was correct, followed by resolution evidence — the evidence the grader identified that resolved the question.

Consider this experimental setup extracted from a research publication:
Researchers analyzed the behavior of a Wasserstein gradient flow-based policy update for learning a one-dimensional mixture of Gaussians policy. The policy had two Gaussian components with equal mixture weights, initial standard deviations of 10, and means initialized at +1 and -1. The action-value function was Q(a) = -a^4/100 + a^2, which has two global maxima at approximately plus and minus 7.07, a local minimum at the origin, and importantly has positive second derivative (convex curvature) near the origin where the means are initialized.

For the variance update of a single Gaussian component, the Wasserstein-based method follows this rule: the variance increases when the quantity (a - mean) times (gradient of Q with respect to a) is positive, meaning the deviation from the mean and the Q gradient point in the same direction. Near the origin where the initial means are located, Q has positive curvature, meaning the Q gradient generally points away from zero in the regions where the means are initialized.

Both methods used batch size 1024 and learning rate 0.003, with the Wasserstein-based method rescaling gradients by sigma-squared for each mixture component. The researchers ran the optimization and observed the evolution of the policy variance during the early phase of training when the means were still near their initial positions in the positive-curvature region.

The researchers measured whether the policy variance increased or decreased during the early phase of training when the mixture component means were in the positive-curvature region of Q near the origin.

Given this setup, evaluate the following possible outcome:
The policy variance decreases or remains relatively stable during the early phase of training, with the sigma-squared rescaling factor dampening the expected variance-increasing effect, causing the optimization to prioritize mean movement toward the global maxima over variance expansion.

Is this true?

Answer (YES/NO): NO